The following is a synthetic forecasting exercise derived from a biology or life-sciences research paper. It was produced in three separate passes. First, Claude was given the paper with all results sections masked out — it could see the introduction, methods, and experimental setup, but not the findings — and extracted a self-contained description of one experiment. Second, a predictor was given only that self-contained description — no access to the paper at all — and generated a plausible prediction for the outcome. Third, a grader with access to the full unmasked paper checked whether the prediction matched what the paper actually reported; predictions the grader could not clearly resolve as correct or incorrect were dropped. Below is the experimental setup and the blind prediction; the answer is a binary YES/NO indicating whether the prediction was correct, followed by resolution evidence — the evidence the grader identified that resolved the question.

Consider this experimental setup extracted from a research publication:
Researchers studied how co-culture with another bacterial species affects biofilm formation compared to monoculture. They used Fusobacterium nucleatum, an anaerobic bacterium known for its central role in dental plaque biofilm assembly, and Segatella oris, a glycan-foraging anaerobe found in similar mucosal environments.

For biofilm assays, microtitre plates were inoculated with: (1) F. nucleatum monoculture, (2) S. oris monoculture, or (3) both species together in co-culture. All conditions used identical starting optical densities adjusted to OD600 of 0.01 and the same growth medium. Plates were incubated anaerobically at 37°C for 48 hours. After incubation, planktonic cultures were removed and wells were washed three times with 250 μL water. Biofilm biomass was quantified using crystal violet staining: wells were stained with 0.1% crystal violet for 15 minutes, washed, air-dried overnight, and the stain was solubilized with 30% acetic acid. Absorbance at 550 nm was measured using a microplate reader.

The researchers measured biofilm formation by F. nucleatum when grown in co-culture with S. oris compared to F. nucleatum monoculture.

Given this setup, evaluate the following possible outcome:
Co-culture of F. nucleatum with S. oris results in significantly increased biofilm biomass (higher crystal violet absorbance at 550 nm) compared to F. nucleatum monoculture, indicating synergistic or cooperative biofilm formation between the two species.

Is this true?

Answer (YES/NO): NO